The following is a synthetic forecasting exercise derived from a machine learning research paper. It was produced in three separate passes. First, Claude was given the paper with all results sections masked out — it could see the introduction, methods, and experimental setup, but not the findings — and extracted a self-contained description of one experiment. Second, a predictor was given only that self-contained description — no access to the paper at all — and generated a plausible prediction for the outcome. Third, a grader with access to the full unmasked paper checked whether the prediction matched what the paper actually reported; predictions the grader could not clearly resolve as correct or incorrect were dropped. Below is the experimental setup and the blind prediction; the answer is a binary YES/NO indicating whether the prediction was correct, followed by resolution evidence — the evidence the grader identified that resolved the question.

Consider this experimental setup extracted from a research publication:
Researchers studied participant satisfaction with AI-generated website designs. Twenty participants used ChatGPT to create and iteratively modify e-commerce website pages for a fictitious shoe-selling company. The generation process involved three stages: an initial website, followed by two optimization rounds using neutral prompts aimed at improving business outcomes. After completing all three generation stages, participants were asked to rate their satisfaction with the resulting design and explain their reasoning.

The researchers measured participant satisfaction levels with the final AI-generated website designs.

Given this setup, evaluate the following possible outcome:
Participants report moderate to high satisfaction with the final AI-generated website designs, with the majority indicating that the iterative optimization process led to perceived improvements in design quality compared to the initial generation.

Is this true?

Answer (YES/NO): NO